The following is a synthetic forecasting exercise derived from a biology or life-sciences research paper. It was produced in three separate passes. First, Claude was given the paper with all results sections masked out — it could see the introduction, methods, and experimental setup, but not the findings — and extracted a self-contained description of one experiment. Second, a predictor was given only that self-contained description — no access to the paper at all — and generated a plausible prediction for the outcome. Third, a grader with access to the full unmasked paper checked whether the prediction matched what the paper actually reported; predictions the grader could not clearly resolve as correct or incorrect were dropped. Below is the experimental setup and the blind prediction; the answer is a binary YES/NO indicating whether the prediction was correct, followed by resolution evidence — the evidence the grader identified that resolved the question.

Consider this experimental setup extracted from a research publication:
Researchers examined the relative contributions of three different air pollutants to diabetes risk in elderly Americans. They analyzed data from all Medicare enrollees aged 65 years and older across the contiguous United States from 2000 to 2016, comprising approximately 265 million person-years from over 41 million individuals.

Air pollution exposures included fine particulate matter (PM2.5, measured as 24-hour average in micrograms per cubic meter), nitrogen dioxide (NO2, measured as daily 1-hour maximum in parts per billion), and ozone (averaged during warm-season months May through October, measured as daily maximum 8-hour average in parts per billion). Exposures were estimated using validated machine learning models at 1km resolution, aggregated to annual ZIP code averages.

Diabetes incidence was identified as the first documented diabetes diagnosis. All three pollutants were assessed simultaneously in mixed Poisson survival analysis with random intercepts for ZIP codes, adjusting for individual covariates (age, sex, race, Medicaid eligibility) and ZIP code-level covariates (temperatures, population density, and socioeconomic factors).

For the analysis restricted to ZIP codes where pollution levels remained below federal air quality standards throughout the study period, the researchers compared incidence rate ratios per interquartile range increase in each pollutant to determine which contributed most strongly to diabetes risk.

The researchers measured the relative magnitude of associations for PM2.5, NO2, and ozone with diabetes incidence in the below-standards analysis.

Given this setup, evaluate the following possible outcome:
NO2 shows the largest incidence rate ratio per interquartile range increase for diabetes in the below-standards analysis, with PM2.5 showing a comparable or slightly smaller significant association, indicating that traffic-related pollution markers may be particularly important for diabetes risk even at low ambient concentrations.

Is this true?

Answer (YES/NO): NO